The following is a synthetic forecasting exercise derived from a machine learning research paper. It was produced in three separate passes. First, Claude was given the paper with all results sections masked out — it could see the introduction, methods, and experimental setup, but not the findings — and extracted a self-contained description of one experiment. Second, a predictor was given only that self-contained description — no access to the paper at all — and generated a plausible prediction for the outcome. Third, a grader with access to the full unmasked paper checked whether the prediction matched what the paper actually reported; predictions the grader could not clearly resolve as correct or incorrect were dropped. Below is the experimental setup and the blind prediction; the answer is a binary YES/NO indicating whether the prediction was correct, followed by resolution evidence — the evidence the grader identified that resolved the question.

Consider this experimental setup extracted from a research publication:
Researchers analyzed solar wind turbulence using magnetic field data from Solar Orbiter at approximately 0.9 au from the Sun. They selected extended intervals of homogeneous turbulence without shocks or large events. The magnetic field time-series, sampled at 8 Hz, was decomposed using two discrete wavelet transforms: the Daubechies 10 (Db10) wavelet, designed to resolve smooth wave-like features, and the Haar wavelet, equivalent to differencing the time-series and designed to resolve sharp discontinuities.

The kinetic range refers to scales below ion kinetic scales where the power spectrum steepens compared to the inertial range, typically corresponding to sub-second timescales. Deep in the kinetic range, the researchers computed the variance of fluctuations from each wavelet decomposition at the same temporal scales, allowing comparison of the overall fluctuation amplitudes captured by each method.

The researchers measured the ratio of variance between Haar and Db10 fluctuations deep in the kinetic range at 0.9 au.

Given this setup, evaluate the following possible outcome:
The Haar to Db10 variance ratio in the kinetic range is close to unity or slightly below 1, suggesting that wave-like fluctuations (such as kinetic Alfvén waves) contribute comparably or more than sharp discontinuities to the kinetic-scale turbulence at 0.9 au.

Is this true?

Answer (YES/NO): NO